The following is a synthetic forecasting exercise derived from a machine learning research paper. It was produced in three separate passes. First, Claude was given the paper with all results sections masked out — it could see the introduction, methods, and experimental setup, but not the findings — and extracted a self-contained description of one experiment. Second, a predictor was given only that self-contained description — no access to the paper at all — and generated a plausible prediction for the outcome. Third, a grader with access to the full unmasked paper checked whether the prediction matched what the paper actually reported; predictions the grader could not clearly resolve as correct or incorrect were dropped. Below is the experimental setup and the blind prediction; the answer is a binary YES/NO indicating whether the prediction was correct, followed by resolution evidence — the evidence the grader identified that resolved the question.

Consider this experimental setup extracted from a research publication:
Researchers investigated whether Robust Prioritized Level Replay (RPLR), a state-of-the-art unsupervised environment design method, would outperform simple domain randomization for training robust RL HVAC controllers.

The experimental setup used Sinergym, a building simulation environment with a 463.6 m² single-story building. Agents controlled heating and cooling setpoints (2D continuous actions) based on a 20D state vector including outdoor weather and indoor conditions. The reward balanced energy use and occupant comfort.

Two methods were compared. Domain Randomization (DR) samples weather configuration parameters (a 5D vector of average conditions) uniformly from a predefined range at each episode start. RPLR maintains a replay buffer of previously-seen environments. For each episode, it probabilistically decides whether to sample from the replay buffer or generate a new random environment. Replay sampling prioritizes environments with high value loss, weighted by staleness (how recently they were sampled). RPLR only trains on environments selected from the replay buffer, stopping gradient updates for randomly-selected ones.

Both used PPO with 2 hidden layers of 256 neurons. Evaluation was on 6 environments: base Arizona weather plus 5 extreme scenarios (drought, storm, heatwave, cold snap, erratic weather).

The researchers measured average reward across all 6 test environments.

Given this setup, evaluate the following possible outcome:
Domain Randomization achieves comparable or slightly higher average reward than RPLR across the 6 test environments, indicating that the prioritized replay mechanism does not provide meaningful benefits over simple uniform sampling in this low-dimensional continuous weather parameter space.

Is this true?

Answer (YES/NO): NO